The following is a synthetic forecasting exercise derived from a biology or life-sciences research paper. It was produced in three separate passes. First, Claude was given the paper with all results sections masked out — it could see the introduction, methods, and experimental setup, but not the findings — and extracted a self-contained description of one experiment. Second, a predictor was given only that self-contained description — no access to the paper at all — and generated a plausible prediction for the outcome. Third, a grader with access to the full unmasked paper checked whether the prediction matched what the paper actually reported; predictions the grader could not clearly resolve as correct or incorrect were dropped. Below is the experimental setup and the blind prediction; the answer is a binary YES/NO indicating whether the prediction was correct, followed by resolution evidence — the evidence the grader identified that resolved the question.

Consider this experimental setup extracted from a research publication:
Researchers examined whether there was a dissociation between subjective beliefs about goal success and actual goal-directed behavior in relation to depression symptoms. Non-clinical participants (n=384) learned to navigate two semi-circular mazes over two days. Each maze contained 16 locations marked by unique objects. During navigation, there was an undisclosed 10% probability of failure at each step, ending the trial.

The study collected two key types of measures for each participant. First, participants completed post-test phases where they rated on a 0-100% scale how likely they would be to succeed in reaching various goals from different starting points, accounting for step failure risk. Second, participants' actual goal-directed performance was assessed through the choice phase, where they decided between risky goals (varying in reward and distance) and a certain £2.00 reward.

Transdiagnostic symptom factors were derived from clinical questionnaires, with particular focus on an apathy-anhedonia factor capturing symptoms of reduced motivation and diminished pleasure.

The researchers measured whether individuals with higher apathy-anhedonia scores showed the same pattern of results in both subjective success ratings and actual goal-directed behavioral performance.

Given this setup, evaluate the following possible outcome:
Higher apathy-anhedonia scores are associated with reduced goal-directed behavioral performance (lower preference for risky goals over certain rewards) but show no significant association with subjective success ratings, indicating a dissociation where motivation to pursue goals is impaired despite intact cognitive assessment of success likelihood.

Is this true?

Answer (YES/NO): NO